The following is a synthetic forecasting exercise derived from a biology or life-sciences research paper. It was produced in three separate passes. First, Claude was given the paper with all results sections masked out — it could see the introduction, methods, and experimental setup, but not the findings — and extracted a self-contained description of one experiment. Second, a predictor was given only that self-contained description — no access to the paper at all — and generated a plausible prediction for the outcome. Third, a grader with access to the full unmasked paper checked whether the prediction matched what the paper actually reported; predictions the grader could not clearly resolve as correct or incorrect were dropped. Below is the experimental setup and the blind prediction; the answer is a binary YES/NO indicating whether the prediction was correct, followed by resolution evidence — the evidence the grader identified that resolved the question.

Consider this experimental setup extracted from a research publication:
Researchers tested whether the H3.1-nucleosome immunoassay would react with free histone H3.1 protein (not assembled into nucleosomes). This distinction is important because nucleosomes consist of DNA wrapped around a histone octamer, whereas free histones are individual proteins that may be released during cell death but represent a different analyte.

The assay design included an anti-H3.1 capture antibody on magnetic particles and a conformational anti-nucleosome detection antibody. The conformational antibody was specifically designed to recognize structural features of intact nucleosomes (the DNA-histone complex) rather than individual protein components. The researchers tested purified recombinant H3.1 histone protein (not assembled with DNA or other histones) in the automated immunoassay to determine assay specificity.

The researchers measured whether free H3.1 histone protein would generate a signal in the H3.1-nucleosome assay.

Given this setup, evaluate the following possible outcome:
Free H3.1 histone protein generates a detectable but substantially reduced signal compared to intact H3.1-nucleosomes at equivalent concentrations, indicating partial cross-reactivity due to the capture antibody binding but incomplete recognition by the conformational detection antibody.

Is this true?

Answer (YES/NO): NO